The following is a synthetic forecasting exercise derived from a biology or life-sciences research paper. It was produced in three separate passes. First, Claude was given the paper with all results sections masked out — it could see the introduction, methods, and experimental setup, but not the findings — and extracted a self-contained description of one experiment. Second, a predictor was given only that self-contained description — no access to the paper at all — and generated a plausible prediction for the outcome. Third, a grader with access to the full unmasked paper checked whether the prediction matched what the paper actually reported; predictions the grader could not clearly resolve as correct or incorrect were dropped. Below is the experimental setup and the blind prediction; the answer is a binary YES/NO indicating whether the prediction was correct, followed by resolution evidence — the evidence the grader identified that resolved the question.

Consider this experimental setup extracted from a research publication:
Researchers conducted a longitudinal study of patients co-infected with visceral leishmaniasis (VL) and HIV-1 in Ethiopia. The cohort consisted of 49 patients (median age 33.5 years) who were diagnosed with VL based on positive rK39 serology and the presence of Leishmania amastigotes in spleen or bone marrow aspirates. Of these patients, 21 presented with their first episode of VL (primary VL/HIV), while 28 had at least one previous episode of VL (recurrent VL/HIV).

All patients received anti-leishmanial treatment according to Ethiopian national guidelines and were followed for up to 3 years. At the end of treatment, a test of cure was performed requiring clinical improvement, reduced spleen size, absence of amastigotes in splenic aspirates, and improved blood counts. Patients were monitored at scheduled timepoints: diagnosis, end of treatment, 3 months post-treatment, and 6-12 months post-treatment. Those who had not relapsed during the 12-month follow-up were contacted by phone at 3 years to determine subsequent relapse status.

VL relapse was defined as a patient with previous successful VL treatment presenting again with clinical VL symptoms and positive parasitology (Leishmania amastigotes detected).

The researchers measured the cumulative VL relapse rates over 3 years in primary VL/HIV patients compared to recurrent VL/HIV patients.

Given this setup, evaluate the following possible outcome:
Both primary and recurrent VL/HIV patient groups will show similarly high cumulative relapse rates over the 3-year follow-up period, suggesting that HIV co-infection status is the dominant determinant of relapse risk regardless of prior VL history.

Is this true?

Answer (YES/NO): NO